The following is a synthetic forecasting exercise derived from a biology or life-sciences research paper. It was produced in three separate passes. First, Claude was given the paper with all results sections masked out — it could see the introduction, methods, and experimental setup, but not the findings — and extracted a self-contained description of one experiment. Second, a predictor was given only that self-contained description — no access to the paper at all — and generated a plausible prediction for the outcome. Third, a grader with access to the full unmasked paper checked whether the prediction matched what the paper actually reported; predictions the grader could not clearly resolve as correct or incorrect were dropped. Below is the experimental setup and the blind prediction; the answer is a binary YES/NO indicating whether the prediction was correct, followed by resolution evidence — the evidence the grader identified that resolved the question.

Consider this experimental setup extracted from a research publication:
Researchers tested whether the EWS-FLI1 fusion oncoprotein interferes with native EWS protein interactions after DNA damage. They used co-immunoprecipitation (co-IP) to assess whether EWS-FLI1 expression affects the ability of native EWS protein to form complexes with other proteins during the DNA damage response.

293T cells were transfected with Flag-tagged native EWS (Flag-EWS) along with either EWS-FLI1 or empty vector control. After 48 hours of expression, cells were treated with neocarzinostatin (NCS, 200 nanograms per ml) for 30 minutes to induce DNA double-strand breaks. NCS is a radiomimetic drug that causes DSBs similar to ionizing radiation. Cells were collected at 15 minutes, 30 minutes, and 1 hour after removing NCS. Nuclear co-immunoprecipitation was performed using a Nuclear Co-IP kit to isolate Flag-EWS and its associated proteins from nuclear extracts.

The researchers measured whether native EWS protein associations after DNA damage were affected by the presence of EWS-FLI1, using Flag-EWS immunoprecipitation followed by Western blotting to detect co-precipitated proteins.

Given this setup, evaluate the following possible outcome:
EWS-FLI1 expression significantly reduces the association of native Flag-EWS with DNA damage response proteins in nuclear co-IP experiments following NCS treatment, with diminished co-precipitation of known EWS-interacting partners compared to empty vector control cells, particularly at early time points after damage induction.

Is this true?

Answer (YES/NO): NO